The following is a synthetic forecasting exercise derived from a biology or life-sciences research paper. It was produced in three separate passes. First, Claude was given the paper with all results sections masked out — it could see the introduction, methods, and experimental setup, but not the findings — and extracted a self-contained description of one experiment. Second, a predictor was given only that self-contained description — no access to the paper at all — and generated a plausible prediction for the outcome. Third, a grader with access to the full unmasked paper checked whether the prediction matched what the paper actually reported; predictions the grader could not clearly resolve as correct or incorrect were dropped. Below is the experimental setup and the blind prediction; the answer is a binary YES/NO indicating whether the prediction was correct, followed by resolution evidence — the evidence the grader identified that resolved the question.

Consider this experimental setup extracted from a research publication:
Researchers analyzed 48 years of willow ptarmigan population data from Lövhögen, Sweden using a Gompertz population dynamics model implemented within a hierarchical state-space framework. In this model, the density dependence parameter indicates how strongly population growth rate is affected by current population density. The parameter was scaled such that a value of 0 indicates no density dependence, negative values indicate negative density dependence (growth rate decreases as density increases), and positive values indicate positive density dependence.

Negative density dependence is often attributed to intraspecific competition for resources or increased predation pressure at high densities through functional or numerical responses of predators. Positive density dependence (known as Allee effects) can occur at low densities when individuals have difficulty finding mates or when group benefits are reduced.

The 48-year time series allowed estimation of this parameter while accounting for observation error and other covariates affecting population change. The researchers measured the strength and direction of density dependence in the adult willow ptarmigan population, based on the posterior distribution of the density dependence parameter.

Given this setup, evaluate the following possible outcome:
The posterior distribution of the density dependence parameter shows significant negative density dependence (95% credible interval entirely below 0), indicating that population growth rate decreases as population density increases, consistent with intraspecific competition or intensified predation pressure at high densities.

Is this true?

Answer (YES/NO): YES